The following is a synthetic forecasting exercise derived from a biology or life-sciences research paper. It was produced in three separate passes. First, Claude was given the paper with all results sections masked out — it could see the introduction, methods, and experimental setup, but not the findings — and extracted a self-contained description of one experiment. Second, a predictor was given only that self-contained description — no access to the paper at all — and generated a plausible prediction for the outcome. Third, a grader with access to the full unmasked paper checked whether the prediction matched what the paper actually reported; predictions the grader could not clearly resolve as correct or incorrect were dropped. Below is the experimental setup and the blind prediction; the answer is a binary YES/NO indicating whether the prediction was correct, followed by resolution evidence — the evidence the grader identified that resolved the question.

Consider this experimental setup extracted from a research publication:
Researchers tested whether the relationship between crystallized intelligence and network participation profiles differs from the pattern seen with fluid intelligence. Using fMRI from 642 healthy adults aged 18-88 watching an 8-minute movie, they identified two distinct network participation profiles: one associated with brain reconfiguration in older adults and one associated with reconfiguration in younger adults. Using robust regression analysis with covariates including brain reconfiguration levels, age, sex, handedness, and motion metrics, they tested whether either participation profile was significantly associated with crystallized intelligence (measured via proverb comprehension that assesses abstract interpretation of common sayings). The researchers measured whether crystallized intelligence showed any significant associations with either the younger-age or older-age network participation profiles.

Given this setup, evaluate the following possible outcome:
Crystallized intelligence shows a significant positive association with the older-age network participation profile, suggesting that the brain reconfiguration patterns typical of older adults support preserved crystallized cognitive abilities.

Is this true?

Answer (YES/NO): NO